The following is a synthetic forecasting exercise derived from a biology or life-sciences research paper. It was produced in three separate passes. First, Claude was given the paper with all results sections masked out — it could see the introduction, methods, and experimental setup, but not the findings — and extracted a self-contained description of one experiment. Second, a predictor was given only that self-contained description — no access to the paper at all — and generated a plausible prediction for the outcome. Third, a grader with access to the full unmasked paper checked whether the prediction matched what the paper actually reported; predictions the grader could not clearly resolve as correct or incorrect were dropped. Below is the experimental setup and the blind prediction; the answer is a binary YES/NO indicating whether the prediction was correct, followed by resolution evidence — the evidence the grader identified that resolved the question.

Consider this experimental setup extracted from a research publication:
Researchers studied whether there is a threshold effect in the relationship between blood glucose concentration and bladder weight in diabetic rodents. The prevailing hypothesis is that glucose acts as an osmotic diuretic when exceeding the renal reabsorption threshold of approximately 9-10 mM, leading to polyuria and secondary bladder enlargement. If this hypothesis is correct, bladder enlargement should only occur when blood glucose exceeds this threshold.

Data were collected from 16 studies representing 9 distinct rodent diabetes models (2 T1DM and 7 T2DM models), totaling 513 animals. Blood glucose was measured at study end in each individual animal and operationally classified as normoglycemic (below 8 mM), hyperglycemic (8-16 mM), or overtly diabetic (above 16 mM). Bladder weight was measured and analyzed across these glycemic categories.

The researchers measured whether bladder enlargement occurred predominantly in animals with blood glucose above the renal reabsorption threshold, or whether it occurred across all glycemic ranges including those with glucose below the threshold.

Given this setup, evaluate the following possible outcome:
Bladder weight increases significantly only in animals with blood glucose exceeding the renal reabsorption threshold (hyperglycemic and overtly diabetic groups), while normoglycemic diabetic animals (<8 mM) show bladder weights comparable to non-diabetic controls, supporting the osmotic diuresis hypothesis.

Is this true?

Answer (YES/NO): NO